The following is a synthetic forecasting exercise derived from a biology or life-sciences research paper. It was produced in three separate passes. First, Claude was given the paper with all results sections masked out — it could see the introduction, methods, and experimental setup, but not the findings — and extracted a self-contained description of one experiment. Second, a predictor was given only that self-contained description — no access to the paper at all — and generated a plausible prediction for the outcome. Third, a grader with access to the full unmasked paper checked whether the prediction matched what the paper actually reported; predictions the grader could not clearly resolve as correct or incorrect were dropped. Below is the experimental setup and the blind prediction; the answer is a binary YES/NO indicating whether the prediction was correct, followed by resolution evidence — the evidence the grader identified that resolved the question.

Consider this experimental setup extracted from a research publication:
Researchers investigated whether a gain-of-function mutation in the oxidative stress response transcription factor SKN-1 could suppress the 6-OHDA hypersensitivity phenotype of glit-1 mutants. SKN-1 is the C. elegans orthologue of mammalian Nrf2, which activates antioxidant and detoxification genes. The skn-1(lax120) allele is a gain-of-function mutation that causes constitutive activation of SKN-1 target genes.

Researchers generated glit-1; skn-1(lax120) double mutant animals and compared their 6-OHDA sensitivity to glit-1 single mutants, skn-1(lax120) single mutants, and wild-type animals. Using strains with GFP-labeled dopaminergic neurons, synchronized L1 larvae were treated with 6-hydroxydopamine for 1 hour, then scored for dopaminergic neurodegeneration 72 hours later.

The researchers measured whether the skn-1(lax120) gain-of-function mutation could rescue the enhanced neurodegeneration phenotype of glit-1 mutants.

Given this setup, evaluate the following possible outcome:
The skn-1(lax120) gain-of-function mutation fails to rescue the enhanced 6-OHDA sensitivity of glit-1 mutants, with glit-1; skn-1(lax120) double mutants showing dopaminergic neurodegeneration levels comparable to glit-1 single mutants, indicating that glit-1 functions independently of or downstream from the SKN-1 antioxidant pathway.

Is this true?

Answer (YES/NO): NO